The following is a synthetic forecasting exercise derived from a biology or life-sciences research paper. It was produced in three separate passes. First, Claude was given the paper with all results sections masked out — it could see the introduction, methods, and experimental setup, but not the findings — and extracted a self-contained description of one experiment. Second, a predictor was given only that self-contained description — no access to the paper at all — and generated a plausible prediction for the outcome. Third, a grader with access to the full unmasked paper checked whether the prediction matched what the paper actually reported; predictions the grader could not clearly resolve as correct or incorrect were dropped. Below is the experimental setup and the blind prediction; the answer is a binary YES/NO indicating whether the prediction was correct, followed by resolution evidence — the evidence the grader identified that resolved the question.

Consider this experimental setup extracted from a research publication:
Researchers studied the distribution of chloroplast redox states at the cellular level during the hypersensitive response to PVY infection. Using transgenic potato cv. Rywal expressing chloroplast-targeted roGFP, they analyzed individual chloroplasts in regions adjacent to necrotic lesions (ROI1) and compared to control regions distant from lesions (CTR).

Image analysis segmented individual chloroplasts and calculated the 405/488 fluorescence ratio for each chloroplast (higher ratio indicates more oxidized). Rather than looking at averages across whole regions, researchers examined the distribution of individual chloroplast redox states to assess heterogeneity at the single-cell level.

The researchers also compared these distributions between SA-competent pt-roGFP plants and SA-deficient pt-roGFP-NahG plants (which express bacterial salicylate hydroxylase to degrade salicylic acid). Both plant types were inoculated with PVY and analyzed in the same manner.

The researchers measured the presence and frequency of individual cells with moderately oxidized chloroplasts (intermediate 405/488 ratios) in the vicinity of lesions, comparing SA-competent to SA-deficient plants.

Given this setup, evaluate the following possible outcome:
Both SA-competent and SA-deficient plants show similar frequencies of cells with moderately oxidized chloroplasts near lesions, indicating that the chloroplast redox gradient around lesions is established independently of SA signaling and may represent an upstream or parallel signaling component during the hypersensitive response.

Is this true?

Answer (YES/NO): NO